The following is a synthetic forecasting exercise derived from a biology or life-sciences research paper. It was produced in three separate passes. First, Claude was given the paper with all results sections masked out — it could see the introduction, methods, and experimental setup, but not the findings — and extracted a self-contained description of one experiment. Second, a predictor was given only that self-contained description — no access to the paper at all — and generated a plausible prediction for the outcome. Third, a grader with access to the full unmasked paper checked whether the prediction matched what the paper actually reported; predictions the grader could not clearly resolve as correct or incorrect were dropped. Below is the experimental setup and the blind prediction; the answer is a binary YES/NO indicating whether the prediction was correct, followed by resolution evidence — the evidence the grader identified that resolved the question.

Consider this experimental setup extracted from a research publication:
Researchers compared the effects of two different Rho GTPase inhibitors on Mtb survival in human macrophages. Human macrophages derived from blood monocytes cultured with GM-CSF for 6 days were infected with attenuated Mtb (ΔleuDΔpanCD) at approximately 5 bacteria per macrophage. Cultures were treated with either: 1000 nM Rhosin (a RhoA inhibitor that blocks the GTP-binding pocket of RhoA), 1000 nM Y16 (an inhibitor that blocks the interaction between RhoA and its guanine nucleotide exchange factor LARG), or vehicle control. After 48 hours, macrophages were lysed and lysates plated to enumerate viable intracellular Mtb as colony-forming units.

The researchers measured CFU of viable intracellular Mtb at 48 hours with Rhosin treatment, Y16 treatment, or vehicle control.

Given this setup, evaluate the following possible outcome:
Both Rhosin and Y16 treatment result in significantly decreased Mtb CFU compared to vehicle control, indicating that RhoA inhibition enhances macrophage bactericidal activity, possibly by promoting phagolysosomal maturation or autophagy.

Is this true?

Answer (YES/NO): NO